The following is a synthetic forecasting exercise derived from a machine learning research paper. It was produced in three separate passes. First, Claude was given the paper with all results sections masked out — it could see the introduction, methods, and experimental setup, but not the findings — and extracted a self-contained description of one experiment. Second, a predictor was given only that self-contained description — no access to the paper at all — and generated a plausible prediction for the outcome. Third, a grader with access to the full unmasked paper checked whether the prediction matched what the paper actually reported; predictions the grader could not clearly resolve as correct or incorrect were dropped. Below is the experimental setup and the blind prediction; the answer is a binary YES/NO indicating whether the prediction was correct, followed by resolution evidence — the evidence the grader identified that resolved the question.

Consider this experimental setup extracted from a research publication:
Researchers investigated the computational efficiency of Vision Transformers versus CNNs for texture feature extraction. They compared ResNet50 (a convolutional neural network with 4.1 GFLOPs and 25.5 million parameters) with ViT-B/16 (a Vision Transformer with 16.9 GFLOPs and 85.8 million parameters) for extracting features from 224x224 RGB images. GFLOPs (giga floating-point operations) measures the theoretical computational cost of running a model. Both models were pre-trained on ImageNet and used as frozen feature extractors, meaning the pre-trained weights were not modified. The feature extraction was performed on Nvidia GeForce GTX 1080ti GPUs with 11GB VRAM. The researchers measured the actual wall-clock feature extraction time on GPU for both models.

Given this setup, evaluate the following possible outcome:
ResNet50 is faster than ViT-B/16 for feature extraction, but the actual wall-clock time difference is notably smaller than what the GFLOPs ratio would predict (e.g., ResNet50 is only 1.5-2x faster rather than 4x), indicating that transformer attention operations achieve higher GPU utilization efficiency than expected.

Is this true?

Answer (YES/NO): NO